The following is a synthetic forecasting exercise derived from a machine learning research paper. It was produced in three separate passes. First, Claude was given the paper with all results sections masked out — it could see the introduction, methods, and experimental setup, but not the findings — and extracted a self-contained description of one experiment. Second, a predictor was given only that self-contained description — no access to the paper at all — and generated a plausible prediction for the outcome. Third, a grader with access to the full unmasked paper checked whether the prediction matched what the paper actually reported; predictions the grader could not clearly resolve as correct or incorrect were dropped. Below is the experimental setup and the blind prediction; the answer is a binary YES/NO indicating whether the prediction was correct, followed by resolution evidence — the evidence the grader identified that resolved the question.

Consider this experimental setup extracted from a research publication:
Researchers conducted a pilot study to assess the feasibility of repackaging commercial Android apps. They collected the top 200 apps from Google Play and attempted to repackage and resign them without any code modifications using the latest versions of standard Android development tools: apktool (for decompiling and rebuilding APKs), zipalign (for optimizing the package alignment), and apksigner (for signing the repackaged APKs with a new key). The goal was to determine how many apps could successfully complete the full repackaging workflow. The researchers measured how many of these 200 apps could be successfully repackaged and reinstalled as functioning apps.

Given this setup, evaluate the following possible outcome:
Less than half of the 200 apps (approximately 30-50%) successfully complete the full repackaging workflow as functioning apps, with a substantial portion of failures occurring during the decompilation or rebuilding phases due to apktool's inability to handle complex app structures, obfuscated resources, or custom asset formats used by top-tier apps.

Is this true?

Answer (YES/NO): NO